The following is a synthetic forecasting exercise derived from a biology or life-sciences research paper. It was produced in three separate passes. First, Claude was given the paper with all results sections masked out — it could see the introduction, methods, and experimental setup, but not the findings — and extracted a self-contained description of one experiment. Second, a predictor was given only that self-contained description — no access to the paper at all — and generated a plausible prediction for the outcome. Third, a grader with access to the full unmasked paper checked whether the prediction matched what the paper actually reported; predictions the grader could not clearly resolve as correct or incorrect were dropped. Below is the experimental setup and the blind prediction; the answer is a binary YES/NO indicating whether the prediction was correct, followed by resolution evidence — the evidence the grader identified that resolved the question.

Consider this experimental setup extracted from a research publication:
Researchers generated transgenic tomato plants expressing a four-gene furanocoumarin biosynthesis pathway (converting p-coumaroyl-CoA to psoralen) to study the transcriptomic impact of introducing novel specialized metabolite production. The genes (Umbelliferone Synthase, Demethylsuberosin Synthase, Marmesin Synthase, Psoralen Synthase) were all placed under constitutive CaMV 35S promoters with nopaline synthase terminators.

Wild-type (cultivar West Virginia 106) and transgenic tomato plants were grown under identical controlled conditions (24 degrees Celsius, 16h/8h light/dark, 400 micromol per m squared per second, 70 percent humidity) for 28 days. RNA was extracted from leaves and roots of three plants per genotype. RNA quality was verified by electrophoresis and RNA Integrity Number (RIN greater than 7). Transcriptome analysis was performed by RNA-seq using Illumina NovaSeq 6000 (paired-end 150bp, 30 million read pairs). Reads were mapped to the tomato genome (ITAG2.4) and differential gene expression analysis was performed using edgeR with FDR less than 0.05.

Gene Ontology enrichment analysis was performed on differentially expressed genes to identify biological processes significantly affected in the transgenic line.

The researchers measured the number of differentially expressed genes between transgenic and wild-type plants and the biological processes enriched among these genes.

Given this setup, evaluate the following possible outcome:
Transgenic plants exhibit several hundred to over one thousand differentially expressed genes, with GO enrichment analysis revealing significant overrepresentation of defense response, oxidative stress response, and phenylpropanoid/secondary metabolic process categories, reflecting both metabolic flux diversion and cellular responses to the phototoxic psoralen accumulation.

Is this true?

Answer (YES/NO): NO